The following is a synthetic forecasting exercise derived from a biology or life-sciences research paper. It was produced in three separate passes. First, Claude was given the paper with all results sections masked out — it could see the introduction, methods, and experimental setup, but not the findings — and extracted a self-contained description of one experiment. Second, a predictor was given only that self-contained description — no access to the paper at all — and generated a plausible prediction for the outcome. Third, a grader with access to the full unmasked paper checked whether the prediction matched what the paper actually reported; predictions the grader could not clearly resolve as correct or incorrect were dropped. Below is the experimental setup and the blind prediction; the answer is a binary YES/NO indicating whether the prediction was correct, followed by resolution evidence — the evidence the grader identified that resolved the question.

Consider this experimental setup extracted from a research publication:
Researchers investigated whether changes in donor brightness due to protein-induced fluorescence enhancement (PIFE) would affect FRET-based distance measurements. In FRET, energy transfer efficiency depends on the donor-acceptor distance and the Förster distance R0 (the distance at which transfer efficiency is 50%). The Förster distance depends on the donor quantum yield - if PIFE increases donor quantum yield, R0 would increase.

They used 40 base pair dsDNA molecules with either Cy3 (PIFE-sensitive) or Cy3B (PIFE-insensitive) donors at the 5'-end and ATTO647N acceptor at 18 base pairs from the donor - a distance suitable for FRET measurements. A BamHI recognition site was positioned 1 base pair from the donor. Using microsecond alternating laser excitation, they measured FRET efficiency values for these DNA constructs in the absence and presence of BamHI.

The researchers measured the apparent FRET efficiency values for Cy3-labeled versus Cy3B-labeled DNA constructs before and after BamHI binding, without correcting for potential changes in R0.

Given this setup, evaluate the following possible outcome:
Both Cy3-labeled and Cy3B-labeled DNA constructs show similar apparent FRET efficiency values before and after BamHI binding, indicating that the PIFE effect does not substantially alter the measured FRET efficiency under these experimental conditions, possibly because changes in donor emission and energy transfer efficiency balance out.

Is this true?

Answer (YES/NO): NO